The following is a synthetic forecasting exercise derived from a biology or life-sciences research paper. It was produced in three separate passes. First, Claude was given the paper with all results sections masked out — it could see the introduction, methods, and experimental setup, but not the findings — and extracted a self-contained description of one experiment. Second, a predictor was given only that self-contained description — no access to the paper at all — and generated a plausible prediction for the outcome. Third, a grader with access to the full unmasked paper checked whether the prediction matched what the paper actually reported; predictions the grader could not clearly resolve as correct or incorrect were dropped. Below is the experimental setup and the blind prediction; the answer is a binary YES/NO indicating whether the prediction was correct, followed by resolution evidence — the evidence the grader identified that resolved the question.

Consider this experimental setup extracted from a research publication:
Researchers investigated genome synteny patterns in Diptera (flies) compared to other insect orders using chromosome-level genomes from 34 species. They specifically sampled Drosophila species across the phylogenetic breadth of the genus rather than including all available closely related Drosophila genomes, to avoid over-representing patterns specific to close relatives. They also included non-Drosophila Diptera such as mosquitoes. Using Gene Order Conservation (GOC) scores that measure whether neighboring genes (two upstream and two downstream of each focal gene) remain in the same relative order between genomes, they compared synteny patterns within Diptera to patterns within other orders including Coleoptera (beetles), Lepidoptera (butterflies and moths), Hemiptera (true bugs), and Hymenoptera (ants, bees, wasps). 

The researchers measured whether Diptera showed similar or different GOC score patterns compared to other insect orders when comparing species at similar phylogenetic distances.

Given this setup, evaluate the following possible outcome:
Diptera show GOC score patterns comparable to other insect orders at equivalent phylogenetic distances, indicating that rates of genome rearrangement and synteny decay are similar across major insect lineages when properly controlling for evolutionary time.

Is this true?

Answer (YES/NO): NO